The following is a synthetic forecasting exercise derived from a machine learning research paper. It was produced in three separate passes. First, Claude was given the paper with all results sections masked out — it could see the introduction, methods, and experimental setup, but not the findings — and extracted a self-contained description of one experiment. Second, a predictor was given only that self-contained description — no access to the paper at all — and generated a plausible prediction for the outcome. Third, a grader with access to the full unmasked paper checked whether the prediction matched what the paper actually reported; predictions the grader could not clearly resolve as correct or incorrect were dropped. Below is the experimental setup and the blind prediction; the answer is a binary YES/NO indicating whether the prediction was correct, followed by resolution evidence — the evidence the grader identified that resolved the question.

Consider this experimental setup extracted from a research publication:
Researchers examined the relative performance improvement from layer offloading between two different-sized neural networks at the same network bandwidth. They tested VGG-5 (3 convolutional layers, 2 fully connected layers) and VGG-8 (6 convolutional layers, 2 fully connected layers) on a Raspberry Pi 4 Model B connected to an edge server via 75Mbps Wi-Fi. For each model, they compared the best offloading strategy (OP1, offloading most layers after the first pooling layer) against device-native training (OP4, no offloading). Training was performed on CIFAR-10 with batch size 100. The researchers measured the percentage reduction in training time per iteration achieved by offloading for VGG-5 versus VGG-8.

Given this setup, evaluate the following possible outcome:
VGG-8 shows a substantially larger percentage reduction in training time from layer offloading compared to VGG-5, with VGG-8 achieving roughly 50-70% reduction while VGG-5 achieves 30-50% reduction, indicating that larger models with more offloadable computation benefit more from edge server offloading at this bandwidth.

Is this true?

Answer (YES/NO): YES